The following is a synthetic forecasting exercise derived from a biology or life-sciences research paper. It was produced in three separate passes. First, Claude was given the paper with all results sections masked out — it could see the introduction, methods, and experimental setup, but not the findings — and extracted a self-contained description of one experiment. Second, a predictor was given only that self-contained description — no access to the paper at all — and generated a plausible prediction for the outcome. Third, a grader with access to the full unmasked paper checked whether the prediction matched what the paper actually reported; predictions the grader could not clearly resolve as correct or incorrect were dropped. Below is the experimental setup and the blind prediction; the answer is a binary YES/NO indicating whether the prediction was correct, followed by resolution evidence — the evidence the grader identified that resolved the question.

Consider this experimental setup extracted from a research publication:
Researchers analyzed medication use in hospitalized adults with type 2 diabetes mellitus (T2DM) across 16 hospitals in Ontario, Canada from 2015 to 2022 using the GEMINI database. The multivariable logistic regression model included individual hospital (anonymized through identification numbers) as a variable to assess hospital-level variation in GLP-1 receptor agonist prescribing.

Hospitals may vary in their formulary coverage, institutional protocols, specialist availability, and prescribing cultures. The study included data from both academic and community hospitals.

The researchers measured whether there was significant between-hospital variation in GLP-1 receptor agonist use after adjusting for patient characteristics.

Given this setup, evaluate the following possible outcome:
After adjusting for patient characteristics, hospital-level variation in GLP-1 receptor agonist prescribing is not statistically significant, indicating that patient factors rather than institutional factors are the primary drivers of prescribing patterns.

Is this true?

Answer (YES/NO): NO